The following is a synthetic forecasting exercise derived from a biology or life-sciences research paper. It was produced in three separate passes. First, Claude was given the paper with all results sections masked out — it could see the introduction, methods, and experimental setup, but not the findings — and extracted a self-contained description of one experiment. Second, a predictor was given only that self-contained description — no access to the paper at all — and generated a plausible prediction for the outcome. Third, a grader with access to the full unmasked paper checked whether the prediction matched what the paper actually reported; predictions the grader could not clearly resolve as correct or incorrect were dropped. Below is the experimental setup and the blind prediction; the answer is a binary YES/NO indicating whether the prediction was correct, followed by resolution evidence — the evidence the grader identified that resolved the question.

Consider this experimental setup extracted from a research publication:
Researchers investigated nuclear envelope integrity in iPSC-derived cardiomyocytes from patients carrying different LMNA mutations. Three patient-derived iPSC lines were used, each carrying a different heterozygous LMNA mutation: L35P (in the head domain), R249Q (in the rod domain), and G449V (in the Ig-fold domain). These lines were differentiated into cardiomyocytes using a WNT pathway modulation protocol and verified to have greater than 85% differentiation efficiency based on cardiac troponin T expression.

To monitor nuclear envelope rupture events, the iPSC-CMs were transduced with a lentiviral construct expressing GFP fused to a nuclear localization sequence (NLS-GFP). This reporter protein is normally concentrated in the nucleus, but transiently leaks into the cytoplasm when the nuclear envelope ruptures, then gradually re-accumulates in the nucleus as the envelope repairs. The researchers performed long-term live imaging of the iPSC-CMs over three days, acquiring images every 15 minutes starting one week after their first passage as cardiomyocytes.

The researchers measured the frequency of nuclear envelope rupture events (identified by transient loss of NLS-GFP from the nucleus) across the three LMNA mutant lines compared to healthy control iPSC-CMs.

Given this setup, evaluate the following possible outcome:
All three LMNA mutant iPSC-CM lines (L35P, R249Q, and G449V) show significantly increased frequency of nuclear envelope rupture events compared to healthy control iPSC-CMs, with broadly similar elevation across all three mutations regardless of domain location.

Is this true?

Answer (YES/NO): NO